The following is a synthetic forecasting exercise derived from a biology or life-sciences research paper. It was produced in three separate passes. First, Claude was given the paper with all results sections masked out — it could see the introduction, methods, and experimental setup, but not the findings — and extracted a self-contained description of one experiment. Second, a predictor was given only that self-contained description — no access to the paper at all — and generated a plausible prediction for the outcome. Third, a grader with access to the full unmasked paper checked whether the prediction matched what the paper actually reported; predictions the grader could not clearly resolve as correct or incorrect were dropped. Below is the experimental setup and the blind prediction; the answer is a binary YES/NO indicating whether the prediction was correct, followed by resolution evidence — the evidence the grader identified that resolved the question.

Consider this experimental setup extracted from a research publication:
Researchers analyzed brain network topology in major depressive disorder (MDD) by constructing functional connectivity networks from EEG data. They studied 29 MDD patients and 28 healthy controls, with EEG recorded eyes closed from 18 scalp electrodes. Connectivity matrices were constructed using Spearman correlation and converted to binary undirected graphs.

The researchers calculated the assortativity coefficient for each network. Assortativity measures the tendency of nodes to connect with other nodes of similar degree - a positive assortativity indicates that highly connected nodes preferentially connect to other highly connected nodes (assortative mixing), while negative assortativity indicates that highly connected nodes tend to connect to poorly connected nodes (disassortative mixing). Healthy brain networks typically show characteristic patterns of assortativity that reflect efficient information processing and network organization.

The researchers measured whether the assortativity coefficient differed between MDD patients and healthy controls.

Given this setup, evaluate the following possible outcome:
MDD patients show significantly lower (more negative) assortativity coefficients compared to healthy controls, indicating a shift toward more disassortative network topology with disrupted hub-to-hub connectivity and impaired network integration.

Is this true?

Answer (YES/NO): NO